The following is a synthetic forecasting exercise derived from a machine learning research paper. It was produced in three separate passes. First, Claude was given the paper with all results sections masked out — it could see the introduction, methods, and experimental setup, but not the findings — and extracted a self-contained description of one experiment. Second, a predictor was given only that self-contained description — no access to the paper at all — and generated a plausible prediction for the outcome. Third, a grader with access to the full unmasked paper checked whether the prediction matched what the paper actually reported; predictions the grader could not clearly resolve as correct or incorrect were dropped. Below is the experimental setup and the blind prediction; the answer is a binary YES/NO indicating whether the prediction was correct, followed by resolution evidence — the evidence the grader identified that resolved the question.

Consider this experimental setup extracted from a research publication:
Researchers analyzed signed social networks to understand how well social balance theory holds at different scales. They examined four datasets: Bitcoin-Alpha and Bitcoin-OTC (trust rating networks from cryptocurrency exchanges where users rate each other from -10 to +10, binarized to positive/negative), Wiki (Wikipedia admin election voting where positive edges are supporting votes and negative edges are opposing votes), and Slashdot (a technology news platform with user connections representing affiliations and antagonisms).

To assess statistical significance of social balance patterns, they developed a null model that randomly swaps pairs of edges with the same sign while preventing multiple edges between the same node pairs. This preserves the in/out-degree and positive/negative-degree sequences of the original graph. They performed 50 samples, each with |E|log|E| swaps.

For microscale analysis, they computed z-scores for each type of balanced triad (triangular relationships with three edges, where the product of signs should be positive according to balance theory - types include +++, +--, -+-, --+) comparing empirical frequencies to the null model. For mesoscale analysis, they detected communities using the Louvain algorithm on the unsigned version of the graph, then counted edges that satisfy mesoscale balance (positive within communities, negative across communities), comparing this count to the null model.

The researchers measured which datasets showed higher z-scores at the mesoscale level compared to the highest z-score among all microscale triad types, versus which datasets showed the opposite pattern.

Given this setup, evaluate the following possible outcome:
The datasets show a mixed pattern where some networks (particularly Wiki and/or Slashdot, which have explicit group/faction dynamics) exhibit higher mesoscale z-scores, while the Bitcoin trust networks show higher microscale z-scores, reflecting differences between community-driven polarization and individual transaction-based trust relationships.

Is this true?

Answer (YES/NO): NO